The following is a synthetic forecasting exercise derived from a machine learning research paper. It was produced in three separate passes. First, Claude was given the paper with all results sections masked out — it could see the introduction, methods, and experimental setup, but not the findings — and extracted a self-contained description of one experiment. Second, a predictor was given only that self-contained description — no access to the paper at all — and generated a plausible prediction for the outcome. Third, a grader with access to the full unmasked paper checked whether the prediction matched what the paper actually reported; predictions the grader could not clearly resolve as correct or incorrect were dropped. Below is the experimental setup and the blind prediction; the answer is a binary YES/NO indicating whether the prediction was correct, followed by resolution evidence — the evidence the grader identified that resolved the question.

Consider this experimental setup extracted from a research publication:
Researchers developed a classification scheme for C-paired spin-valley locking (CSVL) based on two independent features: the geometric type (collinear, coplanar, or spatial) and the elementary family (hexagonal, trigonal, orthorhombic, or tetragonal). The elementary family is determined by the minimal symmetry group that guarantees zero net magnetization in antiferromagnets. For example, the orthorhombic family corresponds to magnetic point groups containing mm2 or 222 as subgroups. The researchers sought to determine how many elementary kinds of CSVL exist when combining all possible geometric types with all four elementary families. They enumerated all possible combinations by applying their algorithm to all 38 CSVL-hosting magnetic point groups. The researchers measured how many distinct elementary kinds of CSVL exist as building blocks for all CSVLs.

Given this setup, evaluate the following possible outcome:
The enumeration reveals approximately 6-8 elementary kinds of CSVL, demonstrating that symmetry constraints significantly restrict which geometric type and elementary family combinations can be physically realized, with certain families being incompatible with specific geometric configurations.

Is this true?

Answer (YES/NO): NO